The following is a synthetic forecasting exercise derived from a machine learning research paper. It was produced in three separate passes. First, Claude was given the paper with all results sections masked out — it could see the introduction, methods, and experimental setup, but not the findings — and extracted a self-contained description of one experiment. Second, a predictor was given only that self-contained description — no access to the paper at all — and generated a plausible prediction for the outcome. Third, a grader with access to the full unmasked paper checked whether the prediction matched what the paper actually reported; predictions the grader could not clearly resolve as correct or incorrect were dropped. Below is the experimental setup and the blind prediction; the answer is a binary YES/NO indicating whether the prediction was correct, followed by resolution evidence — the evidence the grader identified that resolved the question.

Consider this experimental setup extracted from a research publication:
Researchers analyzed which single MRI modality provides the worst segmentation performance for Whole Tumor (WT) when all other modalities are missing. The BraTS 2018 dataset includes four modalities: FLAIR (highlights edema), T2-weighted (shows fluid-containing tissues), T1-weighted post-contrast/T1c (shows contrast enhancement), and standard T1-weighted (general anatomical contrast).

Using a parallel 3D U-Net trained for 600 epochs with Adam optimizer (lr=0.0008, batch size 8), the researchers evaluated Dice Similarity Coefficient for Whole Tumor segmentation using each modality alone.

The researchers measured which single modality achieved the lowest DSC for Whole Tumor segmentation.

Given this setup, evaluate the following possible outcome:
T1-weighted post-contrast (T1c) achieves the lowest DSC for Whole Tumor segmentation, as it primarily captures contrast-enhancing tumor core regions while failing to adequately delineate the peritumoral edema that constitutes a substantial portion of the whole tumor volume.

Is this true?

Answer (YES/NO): NO